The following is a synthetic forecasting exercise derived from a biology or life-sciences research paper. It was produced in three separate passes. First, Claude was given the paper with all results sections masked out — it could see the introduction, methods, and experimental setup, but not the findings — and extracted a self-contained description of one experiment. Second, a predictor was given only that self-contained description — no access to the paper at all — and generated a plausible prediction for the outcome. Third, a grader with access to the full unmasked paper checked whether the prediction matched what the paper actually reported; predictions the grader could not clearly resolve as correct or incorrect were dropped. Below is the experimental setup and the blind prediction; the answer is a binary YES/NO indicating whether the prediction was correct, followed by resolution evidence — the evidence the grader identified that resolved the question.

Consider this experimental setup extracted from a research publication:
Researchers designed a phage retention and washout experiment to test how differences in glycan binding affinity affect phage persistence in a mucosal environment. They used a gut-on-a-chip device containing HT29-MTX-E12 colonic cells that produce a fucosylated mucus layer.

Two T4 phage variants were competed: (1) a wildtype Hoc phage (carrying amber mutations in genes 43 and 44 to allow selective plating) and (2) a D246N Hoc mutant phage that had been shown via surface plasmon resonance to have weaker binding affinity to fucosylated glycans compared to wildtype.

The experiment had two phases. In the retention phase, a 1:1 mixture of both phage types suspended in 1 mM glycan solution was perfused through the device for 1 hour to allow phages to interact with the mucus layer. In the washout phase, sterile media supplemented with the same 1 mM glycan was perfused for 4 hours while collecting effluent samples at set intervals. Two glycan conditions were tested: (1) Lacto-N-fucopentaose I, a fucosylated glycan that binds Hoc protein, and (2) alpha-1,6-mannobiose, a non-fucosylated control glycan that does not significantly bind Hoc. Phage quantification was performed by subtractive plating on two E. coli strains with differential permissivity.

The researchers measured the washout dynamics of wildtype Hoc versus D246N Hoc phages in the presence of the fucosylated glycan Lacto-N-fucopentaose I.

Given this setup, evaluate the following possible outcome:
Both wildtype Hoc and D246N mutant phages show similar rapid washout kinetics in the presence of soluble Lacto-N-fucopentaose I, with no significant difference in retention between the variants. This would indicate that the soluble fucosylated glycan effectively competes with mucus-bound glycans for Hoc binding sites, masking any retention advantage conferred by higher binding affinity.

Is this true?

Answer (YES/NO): NO